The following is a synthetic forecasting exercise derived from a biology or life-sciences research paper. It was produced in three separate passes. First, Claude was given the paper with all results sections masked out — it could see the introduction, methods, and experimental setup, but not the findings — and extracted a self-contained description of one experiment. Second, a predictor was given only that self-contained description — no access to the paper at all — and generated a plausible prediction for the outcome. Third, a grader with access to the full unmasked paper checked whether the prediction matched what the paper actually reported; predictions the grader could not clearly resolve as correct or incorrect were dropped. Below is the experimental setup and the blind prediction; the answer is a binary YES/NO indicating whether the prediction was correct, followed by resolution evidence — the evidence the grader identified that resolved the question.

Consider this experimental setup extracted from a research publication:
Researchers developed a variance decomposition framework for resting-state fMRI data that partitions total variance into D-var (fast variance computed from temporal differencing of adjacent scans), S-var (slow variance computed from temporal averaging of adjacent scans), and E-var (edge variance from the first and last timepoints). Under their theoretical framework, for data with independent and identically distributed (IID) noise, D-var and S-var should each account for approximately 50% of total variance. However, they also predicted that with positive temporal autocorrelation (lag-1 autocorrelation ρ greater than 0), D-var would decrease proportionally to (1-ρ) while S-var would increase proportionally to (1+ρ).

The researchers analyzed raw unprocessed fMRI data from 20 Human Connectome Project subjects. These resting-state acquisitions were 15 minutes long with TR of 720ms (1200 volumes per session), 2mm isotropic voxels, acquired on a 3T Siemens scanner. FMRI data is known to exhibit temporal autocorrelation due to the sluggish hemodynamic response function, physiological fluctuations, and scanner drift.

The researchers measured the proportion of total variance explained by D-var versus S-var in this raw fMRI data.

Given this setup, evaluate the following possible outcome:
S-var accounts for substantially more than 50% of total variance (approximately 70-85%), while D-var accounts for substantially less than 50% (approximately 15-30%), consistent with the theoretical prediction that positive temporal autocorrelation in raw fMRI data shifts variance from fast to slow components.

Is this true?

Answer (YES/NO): NO